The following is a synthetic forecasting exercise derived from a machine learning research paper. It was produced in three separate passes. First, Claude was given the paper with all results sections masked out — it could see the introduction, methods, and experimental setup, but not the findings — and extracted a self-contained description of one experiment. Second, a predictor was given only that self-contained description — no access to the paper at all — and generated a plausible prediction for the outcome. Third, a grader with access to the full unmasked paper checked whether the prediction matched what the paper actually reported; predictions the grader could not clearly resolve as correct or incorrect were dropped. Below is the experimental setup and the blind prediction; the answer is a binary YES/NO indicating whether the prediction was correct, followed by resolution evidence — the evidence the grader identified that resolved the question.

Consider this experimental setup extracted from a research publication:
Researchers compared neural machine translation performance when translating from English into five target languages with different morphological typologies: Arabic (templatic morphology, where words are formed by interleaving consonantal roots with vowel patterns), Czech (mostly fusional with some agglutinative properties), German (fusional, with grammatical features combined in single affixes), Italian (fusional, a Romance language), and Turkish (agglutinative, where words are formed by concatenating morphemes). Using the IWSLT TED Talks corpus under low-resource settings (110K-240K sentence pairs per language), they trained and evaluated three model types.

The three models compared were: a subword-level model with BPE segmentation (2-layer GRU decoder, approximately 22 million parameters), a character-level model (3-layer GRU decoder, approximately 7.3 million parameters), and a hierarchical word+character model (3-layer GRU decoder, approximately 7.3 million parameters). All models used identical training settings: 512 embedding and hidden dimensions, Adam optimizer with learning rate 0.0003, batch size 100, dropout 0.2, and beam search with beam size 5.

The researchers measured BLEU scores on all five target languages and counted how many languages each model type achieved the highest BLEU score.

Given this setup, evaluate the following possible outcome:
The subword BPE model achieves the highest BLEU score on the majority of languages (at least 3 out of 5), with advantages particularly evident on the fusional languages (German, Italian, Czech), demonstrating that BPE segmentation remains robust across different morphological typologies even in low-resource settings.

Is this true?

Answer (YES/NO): NO